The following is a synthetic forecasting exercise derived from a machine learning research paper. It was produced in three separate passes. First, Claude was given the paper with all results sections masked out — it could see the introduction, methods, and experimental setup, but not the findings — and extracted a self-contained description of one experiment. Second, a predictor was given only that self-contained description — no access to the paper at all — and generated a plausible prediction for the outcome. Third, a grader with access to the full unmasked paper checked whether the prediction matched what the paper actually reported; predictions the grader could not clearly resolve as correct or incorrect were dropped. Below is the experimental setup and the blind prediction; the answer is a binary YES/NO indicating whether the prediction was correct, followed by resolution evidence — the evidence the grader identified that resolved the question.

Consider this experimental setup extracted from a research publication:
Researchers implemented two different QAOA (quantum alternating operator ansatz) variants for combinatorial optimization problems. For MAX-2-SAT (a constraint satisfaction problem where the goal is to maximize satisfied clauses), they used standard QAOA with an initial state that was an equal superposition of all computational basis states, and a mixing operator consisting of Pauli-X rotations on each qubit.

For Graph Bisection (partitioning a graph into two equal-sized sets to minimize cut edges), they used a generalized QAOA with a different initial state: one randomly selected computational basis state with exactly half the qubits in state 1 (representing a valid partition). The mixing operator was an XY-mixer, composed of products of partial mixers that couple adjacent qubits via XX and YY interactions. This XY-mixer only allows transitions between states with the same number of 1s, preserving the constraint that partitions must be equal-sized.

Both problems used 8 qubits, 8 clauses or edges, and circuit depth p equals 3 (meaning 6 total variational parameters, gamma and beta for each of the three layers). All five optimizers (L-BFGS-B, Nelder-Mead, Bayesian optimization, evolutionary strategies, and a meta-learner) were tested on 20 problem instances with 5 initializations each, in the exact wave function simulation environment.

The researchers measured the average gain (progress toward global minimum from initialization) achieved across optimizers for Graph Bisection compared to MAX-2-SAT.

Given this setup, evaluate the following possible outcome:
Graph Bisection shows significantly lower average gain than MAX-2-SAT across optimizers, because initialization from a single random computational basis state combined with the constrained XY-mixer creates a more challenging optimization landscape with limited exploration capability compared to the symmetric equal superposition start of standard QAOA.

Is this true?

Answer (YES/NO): NO